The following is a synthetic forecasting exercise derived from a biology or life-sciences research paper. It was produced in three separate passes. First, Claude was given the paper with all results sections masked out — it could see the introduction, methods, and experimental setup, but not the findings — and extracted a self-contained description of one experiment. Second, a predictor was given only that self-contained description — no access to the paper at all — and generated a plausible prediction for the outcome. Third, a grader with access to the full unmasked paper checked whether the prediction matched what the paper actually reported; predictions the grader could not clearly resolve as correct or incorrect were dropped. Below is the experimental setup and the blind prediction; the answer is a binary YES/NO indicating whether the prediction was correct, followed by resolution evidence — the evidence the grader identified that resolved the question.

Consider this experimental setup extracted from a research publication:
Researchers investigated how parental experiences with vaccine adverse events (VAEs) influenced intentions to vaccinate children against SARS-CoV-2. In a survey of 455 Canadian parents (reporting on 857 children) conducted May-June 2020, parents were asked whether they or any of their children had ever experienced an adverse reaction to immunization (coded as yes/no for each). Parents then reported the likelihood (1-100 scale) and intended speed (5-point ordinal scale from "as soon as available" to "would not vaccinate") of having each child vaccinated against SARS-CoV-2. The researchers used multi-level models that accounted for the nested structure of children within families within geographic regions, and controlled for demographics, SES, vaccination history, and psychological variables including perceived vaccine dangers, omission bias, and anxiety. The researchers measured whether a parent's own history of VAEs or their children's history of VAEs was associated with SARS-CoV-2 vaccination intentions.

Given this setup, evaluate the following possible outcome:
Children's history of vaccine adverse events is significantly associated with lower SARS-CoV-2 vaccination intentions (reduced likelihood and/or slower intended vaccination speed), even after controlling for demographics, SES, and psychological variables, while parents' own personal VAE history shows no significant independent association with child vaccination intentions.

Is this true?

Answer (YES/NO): NO